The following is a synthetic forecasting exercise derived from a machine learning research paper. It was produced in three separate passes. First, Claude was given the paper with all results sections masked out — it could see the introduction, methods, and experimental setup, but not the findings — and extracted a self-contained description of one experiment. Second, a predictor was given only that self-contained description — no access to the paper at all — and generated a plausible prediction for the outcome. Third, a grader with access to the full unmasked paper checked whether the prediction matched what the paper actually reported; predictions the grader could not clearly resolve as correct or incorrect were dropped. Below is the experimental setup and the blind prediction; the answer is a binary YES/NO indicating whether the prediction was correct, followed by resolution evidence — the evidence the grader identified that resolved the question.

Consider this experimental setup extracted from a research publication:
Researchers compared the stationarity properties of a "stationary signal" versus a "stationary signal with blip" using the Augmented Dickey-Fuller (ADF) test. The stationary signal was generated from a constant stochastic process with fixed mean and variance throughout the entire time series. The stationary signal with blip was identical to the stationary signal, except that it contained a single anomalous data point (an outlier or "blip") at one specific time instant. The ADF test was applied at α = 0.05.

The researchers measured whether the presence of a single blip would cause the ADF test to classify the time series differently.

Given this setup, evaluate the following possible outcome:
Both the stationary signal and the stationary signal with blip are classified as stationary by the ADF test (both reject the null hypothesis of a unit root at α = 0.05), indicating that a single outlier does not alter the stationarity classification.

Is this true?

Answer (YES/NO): YES